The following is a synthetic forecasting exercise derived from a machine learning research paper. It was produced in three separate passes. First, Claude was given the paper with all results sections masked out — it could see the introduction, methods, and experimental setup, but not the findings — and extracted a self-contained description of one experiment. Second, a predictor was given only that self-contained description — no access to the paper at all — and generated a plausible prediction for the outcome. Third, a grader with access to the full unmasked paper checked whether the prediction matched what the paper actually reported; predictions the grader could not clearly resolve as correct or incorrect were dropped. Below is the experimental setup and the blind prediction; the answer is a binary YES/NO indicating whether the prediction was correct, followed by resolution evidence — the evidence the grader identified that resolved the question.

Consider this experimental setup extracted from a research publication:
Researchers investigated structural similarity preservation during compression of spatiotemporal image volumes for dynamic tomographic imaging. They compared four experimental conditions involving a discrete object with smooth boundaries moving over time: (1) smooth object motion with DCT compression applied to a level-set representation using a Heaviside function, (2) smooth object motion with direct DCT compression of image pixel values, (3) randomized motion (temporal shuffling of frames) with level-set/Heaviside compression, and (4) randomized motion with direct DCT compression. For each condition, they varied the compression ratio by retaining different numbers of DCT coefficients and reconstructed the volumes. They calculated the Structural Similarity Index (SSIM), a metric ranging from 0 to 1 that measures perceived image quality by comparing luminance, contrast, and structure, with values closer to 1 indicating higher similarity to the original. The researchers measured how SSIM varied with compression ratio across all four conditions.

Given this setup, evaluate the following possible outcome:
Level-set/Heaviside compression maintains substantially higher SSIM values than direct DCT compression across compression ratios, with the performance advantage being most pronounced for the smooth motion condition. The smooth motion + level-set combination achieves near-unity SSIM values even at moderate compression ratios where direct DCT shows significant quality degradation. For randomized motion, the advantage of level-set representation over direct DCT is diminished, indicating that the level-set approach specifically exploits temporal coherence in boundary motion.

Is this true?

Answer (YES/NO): NO